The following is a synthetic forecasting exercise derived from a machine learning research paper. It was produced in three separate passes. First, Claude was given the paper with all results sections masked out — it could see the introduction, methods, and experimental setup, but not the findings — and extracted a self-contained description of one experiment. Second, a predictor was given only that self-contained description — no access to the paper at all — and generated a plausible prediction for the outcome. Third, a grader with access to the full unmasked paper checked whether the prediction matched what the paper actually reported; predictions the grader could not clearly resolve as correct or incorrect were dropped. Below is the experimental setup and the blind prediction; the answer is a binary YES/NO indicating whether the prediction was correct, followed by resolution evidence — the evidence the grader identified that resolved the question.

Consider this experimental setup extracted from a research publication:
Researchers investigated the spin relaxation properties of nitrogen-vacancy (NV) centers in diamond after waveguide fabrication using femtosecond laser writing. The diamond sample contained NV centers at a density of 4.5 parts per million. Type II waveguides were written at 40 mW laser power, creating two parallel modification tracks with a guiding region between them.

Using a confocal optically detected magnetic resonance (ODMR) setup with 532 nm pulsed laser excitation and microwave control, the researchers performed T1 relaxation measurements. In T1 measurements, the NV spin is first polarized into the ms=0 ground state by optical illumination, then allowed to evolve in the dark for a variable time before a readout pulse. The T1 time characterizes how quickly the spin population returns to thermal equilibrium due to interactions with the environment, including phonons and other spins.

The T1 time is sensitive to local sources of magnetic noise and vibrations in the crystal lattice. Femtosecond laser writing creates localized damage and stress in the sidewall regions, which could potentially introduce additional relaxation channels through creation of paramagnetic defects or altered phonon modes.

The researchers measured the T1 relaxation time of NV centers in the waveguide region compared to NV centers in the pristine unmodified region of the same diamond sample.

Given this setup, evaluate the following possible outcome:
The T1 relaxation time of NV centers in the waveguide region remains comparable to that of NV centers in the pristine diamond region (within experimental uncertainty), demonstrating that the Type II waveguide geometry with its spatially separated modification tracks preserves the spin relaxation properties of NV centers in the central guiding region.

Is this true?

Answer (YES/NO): YES